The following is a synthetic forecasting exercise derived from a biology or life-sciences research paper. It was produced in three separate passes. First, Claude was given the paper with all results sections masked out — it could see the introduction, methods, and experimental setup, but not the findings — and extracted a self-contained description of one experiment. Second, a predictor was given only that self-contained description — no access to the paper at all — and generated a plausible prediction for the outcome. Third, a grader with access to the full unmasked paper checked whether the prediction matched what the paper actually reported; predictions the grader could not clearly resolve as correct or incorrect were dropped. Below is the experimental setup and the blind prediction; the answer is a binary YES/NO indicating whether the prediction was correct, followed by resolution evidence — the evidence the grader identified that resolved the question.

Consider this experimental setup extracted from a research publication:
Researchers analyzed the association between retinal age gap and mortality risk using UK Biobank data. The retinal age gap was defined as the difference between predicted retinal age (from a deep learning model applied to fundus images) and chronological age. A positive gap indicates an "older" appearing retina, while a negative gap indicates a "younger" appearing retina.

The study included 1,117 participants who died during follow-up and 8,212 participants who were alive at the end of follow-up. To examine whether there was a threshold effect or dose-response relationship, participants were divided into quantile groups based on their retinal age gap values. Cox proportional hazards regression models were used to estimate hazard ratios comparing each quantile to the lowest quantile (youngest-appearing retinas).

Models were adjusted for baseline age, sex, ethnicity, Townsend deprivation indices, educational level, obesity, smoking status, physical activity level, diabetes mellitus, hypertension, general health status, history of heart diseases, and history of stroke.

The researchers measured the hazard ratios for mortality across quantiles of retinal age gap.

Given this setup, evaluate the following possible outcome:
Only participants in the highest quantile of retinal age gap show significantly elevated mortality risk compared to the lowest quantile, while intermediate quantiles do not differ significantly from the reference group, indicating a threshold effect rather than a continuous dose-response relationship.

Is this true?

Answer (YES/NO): YES